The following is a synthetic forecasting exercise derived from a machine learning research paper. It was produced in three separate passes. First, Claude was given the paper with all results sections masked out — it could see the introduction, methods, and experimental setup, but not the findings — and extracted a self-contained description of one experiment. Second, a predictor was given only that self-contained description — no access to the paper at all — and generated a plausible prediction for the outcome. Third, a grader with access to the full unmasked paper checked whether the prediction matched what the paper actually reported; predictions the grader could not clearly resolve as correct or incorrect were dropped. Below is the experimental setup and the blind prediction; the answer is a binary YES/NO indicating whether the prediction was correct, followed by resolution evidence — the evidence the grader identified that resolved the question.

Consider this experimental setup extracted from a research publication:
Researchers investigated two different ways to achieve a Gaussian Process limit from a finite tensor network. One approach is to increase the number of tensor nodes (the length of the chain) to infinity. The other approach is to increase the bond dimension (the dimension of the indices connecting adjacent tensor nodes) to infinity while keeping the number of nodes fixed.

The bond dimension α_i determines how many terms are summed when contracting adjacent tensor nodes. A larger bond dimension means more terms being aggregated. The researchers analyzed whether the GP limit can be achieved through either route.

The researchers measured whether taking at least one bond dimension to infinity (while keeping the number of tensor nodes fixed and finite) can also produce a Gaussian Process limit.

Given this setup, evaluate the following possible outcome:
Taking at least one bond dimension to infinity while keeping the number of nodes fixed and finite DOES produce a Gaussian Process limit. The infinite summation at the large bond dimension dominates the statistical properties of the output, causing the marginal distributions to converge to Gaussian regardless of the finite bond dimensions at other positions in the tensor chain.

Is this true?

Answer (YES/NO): YES